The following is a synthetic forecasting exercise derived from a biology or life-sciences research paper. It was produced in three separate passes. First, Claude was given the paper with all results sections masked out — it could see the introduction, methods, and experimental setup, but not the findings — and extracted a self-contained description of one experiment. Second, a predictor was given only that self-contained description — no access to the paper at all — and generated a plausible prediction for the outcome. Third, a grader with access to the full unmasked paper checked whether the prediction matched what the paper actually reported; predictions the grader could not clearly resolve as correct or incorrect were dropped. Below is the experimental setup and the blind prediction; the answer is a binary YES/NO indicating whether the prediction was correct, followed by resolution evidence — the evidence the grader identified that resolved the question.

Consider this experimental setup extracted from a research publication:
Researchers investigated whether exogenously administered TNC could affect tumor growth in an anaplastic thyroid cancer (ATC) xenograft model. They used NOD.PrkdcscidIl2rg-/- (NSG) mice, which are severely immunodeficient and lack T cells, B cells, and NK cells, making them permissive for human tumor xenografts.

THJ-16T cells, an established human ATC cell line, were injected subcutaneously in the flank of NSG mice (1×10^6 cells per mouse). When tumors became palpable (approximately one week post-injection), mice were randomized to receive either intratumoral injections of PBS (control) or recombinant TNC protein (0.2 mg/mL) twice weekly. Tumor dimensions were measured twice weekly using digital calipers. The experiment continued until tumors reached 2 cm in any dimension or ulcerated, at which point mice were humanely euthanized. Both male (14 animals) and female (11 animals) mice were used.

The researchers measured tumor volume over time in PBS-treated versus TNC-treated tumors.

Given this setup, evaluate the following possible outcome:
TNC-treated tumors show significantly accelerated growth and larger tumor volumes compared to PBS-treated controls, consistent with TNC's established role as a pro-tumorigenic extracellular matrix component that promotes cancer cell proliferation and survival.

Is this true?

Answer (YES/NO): YES